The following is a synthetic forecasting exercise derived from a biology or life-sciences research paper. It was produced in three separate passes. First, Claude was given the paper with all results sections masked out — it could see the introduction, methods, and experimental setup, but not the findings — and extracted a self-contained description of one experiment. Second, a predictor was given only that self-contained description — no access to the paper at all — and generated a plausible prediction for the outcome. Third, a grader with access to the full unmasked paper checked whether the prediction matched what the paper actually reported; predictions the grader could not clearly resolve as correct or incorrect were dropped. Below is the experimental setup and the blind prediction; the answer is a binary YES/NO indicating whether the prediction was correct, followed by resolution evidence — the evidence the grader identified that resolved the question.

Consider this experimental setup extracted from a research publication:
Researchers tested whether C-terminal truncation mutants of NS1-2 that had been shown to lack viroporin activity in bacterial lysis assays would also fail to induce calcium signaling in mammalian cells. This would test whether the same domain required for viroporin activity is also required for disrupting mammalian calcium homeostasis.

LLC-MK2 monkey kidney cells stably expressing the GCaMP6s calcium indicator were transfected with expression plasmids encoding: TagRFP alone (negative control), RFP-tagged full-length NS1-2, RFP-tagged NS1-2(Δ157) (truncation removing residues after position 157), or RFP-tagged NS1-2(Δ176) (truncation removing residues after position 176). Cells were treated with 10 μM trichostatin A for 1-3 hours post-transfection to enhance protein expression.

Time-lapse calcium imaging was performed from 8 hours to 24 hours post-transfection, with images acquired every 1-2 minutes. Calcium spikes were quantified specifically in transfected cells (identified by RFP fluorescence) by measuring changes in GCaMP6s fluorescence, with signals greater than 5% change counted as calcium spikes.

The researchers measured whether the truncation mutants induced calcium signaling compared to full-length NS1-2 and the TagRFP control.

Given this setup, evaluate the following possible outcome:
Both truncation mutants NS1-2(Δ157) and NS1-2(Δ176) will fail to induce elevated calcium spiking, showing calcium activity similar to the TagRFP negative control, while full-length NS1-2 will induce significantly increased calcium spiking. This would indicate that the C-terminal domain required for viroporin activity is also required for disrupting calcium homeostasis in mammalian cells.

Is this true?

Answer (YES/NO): NO